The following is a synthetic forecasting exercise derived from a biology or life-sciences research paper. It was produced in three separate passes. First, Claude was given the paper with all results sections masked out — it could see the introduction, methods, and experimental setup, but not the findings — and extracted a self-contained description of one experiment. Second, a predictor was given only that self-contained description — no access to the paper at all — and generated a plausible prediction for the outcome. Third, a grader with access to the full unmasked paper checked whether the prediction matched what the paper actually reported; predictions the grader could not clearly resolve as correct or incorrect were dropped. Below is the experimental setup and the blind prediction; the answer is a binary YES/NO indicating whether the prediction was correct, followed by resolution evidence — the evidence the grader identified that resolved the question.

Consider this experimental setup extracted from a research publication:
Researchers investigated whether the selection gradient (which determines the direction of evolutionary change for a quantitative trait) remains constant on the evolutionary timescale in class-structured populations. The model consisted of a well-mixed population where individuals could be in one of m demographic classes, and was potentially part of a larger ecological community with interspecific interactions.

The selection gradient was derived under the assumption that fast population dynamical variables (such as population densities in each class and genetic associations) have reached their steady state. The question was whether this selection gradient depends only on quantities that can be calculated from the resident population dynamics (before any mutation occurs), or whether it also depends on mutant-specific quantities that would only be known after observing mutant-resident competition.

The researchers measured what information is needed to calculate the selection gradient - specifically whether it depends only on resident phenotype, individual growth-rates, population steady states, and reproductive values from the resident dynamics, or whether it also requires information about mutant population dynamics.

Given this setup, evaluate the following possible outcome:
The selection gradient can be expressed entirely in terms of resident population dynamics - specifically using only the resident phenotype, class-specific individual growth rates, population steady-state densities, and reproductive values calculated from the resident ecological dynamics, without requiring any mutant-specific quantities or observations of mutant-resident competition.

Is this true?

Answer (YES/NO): YES